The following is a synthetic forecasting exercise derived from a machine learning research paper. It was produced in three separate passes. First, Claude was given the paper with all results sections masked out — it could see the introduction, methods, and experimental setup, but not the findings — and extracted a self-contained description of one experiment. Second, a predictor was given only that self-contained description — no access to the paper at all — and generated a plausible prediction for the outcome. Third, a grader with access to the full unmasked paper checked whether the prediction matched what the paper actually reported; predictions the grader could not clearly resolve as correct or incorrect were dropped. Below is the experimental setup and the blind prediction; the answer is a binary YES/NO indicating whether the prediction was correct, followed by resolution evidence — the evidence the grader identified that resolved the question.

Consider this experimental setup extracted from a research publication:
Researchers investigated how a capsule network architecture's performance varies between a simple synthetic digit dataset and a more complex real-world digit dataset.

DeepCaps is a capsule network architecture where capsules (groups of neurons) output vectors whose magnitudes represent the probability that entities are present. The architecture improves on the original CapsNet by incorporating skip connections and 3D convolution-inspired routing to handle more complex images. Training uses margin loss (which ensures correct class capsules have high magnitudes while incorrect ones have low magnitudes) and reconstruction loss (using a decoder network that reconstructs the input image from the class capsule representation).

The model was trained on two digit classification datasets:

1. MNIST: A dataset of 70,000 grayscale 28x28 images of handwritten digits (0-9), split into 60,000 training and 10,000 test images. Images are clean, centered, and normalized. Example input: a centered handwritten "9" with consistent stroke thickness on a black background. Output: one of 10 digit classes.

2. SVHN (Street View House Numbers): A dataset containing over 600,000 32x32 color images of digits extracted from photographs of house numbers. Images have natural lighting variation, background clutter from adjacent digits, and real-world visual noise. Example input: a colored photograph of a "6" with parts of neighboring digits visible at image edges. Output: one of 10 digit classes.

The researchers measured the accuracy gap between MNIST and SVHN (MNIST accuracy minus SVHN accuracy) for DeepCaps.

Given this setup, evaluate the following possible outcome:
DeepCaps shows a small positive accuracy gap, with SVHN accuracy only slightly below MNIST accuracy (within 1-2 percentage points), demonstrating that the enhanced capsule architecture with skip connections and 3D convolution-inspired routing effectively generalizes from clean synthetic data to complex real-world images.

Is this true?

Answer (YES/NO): NO